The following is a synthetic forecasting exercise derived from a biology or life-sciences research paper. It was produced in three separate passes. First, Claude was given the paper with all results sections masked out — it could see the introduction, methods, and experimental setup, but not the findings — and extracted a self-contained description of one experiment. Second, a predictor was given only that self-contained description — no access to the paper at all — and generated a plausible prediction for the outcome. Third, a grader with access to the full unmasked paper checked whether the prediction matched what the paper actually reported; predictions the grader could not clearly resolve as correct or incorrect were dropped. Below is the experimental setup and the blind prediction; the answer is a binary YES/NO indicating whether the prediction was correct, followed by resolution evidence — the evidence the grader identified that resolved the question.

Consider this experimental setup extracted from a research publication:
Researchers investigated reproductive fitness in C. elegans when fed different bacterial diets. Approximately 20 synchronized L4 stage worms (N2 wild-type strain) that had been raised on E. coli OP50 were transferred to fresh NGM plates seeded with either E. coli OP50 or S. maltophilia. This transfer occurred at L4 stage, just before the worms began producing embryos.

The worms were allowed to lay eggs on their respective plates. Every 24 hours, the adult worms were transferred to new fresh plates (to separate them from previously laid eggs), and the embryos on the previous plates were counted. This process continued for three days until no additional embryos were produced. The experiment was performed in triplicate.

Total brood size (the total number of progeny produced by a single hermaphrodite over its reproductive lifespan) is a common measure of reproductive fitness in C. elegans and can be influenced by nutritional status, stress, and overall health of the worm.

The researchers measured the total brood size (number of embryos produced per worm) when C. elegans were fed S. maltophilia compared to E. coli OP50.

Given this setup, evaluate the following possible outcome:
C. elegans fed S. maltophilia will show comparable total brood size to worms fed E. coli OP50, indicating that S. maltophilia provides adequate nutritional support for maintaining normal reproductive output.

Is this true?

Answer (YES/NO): NO